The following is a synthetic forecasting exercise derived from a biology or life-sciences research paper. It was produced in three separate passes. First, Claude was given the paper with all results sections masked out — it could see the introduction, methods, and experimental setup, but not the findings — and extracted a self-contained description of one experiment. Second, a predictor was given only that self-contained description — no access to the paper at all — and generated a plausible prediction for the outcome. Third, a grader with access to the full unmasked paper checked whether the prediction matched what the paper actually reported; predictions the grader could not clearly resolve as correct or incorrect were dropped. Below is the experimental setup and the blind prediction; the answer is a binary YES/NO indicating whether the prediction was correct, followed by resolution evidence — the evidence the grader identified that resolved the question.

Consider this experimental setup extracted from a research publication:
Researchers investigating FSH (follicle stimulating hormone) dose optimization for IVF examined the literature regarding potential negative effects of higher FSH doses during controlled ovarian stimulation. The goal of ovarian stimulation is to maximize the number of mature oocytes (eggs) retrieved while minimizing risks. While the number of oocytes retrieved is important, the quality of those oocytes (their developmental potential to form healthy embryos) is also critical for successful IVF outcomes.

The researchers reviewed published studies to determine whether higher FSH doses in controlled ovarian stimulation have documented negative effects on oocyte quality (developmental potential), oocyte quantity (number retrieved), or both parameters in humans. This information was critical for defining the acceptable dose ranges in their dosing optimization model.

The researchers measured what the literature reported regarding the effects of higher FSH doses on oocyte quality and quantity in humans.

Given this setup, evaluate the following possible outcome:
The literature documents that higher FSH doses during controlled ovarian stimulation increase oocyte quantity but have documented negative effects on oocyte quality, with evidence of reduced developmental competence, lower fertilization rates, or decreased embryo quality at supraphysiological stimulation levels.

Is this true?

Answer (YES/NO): YES